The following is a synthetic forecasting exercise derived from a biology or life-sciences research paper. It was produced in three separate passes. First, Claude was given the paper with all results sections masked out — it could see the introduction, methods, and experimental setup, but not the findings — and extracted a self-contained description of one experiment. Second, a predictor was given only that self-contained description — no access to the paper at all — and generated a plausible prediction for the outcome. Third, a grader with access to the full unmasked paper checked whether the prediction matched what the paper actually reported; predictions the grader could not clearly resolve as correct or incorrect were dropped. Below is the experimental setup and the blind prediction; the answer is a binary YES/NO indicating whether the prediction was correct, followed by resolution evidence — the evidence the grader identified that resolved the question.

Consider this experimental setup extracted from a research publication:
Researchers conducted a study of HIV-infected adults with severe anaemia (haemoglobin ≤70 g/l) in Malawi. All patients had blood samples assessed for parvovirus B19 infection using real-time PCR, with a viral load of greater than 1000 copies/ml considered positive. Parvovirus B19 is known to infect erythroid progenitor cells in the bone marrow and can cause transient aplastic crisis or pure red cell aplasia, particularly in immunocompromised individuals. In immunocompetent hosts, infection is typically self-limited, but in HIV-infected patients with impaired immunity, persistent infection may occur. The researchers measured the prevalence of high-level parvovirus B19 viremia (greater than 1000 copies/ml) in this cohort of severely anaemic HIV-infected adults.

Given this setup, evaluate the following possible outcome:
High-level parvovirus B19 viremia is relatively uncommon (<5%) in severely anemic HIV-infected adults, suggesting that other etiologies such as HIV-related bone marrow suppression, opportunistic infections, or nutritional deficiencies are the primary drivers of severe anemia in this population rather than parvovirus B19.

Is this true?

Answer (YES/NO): YES